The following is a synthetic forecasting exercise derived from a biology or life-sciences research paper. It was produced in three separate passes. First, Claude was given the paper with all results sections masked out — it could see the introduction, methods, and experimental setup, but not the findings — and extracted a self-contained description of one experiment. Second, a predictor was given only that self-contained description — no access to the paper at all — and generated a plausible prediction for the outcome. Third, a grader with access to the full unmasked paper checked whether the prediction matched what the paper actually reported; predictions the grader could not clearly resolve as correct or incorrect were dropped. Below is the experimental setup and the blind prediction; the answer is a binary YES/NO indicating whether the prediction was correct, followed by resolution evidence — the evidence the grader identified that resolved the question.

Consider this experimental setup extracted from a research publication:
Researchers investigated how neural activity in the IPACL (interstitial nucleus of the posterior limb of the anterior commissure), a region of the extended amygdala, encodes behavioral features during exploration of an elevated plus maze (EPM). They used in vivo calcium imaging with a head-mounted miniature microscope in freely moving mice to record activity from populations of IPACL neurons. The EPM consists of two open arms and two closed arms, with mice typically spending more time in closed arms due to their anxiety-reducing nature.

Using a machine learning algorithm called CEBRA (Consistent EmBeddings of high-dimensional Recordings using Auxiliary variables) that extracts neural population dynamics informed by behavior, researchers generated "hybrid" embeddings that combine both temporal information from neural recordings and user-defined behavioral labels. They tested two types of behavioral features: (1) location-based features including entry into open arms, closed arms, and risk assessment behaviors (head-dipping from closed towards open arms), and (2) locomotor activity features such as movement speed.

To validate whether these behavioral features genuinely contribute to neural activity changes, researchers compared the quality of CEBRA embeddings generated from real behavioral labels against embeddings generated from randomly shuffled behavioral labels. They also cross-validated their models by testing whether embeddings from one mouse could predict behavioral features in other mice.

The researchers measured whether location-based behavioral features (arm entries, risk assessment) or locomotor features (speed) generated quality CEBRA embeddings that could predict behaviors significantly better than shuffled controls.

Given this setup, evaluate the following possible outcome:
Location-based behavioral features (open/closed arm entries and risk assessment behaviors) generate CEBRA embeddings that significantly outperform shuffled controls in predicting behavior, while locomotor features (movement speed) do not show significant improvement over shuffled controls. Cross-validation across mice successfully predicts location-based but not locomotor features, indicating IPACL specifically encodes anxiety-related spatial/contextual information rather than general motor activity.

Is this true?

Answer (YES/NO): YES